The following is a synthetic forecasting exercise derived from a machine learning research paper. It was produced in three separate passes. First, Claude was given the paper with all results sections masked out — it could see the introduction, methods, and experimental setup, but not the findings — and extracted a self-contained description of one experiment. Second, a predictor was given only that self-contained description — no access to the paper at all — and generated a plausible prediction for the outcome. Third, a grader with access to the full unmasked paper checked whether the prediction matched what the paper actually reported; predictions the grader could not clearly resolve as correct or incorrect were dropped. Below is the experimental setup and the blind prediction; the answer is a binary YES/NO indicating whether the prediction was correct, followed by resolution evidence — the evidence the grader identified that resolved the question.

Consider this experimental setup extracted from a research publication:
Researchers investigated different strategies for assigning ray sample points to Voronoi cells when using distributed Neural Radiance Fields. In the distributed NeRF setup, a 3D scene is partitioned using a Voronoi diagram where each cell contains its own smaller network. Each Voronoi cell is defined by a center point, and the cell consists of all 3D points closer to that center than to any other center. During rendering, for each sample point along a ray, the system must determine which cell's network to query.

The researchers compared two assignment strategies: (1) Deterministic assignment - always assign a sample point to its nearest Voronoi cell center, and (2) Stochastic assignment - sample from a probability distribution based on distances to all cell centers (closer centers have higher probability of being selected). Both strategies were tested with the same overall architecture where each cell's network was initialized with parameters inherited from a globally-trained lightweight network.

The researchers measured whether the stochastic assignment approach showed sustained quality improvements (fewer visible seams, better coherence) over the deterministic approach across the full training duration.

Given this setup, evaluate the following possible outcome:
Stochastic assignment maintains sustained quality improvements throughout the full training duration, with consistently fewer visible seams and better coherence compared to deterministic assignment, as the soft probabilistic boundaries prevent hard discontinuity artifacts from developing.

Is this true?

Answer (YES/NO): NO